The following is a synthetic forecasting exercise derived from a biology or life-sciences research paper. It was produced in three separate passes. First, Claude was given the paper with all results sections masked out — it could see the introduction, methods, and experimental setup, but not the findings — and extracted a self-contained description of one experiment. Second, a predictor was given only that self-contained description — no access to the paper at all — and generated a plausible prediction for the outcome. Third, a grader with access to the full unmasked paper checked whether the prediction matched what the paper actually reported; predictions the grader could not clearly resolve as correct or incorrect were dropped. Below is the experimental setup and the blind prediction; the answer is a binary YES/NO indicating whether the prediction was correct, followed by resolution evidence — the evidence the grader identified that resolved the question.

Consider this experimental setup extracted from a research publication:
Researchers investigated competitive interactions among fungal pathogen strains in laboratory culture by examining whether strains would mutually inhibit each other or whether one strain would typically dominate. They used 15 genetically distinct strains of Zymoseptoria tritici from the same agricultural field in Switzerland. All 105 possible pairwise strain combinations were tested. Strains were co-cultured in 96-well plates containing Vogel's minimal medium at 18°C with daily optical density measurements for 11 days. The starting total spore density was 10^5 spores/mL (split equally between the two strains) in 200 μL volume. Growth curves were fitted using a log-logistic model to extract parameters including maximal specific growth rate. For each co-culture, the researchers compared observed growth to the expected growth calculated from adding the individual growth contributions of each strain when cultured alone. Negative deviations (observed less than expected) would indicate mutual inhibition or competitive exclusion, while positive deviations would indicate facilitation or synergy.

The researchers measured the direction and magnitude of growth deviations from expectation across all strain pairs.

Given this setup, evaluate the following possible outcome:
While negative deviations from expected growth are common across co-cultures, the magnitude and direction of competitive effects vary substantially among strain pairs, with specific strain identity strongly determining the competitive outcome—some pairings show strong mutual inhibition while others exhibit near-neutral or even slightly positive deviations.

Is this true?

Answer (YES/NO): NO